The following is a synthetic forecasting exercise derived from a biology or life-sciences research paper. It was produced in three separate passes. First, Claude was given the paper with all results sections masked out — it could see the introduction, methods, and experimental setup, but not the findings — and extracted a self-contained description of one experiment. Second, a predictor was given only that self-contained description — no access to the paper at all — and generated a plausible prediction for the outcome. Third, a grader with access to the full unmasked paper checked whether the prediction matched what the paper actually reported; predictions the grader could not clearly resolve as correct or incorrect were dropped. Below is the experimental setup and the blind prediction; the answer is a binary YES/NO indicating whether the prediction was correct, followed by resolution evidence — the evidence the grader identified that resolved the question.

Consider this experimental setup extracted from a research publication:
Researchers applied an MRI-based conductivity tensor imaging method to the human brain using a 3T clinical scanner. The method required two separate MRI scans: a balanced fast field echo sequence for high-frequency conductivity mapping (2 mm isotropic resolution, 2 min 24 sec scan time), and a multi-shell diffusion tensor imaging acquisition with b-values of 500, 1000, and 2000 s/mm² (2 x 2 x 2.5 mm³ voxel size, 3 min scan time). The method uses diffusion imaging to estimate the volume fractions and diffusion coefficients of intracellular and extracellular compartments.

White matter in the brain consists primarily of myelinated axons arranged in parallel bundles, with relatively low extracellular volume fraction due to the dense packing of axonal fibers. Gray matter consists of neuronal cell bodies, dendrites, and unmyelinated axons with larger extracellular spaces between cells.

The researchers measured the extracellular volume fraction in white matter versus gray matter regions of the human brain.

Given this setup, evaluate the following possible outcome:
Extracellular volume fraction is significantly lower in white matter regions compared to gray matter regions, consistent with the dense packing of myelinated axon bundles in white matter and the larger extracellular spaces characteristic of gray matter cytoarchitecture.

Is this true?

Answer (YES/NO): YES